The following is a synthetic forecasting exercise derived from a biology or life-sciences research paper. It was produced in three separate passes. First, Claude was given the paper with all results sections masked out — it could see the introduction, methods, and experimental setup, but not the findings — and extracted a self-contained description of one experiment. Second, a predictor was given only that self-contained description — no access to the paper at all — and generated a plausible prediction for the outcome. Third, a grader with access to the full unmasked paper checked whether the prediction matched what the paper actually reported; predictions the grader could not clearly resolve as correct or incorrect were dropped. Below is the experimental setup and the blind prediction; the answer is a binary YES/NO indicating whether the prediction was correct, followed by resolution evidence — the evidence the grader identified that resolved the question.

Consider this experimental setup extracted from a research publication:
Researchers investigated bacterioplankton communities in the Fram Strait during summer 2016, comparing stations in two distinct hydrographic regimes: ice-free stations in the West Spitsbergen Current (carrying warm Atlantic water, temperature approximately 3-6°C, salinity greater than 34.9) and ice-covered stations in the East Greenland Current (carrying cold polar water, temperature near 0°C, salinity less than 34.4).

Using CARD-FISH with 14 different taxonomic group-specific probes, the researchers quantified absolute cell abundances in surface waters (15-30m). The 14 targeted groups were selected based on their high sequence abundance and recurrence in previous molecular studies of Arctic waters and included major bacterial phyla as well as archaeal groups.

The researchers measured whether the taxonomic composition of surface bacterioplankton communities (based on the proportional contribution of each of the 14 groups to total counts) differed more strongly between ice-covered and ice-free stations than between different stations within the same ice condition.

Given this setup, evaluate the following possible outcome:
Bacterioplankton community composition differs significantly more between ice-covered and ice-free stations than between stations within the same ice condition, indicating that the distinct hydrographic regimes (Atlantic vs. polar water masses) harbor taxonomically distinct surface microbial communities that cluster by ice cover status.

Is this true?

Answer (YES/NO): NO